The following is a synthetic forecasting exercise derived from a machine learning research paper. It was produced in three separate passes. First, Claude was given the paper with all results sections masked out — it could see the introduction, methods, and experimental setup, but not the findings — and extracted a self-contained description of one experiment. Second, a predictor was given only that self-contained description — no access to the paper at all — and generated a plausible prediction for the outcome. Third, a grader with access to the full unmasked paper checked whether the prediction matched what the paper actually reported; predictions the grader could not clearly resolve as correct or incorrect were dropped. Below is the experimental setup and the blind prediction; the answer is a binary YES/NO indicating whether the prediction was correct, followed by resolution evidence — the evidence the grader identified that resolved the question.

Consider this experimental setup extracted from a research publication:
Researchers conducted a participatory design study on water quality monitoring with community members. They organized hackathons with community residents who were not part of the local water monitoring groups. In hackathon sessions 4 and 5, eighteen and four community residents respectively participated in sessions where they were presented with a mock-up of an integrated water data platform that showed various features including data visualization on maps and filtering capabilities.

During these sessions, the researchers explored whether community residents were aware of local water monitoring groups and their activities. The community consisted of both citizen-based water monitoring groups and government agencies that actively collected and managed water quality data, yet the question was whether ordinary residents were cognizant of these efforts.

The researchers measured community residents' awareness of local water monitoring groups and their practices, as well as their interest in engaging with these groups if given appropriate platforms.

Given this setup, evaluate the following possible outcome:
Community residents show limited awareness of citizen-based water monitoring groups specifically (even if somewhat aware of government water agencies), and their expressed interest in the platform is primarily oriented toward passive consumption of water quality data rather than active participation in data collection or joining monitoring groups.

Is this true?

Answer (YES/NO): NO